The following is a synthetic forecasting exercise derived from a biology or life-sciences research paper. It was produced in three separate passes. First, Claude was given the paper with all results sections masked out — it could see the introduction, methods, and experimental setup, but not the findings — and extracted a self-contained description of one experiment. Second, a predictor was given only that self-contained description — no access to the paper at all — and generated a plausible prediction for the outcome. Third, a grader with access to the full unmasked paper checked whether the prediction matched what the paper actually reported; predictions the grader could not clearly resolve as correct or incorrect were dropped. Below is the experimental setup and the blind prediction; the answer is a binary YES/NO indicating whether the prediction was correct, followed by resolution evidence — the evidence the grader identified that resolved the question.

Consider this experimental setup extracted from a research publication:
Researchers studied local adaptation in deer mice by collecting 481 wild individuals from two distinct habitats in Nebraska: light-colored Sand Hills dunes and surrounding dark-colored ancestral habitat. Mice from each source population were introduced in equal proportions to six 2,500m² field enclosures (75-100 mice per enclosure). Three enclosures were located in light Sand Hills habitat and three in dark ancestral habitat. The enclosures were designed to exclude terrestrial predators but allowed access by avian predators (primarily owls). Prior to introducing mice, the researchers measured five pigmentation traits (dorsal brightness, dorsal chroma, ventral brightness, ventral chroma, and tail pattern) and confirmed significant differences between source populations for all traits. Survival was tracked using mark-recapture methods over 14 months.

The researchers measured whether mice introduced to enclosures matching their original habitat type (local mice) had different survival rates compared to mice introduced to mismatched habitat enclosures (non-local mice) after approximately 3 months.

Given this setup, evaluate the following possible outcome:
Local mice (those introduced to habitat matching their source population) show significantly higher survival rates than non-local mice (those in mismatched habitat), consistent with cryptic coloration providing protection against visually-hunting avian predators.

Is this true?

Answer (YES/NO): YES